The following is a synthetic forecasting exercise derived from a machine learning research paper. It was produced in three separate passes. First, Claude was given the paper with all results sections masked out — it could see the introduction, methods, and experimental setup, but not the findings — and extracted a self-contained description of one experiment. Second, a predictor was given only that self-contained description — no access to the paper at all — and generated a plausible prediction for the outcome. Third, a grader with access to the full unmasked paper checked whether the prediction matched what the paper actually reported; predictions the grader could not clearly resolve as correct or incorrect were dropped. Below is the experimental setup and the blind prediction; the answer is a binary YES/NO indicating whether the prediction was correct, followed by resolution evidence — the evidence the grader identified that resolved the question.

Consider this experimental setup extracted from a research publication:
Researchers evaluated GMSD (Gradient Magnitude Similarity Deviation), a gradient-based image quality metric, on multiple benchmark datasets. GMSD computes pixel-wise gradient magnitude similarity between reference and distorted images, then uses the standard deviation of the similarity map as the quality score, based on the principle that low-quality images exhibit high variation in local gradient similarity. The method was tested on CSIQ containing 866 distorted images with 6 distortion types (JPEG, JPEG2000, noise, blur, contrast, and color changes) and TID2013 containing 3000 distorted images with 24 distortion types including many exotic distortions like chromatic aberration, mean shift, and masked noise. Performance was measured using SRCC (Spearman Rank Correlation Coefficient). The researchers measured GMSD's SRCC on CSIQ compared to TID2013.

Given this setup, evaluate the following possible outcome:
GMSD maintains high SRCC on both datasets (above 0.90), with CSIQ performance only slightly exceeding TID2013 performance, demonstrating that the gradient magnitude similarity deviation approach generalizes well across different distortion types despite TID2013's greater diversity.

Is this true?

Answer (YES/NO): NO